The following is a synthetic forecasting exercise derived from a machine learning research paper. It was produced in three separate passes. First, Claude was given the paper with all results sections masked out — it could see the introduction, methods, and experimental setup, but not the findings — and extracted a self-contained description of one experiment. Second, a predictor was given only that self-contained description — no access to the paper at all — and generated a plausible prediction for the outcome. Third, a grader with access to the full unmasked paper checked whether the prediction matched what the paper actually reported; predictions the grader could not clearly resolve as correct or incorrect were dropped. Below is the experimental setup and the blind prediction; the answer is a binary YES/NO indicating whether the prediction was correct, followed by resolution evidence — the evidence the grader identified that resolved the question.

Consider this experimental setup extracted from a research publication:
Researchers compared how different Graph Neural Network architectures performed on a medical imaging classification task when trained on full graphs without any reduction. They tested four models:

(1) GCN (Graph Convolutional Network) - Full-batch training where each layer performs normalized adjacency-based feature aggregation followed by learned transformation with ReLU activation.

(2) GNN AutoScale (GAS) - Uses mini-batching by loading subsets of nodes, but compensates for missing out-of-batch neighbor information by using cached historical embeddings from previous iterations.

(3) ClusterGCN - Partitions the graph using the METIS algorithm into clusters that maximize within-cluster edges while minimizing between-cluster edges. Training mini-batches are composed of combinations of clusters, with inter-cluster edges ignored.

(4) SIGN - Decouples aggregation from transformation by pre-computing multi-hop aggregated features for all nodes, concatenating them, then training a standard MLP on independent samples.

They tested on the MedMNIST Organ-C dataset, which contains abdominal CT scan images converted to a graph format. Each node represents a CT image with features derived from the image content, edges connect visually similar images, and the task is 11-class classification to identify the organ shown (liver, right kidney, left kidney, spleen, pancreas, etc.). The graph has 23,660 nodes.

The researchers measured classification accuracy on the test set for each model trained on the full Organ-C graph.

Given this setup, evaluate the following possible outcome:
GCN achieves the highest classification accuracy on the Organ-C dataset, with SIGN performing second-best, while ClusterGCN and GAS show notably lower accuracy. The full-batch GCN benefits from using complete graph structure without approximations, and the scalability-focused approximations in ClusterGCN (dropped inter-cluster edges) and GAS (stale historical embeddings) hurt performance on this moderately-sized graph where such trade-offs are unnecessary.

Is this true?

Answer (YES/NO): NO